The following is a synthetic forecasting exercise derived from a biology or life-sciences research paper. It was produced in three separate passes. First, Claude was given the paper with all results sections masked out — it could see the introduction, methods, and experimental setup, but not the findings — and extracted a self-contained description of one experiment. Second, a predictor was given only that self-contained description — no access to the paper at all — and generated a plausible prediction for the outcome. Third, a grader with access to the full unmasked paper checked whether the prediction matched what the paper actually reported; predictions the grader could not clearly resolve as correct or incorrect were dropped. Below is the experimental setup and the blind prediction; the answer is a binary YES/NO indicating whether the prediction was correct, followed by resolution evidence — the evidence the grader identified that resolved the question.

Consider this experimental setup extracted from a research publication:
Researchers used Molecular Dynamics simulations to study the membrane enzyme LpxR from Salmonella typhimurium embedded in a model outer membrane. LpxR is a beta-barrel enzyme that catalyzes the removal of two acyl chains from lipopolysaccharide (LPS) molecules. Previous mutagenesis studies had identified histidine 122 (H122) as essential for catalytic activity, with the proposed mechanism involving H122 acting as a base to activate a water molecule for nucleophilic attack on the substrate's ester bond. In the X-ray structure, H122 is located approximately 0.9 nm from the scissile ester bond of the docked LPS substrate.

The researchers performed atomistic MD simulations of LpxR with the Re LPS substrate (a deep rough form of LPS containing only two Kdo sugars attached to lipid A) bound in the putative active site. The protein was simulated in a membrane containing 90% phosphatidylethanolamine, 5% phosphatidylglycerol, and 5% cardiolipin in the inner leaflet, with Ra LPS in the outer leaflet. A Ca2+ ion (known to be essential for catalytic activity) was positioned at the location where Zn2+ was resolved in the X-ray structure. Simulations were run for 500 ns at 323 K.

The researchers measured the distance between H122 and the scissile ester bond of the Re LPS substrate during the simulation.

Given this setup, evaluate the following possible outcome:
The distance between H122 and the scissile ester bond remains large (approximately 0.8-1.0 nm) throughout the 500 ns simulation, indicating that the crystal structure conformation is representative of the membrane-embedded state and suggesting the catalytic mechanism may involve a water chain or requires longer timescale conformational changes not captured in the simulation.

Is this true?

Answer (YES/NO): NO